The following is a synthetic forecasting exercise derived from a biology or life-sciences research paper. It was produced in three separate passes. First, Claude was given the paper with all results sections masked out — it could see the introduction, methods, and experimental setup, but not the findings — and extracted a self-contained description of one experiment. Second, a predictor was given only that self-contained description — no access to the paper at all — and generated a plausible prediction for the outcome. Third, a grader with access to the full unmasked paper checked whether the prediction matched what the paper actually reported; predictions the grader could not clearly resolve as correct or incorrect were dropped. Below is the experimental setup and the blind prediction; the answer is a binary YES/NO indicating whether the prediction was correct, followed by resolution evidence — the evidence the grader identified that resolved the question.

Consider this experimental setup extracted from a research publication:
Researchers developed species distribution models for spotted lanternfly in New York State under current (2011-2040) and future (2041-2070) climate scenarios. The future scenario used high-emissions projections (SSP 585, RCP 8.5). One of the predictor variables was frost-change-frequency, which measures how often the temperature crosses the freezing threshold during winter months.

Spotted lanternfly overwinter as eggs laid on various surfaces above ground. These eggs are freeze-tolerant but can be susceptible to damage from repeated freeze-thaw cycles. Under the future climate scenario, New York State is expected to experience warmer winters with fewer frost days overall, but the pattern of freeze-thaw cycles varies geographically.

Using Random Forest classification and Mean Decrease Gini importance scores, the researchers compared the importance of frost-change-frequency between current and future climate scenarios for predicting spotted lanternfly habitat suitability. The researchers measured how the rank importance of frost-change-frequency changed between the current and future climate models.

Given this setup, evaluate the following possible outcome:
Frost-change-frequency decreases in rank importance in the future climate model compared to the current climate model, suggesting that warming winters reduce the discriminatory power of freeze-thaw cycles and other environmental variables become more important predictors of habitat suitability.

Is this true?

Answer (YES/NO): NO